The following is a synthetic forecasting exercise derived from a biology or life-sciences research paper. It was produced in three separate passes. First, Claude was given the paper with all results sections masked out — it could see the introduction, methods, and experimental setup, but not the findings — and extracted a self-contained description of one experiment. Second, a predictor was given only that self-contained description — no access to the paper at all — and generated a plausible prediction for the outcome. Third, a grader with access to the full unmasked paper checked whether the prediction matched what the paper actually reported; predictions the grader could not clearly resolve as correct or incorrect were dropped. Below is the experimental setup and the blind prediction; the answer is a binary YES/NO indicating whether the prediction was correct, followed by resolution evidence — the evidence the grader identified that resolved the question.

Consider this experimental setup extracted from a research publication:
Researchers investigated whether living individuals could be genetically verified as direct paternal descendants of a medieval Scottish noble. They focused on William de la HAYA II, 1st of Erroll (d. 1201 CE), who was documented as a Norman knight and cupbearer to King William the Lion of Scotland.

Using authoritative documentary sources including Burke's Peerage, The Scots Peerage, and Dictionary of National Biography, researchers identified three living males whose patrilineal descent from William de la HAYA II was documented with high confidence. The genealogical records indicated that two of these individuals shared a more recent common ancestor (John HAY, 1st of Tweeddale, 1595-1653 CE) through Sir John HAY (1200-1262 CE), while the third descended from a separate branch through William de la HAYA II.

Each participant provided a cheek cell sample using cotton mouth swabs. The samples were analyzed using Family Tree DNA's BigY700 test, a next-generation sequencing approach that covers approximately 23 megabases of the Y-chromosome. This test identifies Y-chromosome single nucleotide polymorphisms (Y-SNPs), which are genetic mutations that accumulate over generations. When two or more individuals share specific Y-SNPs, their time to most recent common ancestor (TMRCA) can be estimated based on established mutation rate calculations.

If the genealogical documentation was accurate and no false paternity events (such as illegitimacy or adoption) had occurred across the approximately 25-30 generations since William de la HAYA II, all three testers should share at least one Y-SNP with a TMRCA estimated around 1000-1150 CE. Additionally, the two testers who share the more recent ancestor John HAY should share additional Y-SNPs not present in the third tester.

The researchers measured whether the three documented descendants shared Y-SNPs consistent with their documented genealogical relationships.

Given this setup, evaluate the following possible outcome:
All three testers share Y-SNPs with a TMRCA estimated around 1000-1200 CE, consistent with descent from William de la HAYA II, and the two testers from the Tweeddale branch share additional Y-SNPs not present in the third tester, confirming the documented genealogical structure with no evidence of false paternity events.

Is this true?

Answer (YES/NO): YES